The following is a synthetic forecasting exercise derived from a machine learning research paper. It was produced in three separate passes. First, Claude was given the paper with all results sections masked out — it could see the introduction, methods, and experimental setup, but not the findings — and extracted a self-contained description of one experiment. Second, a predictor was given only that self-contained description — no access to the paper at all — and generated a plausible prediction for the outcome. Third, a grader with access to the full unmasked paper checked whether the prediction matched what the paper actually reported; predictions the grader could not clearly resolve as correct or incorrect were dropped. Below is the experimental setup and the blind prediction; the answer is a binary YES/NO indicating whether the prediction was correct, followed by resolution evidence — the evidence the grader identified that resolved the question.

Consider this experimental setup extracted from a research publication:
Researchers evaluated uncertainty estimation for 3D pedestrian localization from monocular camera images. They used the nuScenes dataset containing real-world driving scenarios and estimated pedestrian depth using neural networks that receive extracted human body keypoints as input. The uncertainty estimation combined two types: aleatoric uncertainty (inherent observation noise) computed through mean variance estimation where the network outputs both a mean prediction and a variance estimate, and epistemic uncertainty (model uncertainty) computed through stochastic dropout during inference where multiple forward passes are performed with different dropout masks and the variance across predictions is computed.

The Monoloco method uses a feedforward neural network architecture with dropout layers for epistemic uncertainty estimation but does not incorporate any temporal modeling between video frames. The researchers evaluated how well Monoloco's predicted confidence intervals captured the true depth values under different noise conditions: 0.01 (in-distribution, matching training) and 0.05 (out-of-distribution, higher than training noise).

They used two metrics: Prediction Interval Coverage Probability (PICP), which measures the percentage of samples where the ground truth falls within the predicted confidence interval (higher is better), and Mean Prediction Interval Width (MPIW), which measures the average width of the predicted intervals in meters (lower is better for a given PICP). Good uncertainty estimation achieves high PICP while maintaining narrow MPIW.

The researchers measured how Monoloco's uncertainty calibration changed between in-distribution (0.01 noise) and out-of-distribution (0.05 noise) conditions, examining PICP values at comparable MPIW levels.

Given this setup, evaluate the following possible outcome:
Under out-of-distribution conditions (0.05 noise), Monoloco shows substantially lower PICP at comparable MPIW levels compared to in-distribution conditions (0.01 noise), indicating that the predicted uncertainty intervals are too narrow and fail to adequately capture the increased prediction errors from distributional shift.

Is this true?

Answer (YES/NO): YES